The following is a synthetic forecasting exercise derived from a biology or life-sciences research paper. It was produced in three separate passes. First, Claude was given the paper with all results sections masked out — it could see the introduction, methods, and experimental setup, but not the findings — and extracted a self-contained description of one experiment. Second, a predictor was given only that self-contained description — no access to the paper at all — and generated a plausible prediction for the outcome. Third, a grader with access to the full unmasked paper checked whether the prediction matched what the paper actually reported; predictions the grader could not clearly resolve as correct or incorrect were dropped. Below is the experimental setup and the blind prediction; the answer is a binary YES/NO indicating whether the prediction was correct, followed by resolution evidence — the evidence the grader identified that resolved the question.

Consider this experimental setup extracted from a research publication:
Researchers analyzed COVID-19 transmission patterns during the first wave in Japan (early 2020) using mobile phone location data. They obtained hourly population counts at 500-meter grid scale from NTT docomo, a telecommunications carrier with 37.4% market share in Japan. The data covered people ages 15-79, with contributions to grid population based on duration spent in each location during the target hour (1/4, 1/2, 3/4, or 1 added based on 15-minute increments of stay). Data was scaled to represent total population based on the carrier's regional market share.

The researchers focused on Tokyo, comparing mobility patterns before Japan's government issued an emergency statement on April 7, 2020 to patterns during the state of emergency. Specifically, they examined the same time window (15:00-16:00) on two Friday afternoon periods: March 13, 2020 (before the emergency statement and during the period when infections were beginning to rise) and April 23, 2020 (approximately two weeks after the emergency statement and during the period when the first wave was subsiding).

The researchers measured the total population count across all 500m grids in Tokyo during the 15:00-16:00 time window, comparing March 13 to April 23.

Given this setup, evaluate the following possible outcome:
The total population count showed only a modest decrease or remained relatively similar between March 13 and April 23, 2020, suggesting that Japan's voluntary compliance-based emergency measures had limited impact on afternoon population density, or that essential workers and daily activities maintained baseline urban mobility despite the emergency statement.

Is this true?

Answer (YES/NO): YES